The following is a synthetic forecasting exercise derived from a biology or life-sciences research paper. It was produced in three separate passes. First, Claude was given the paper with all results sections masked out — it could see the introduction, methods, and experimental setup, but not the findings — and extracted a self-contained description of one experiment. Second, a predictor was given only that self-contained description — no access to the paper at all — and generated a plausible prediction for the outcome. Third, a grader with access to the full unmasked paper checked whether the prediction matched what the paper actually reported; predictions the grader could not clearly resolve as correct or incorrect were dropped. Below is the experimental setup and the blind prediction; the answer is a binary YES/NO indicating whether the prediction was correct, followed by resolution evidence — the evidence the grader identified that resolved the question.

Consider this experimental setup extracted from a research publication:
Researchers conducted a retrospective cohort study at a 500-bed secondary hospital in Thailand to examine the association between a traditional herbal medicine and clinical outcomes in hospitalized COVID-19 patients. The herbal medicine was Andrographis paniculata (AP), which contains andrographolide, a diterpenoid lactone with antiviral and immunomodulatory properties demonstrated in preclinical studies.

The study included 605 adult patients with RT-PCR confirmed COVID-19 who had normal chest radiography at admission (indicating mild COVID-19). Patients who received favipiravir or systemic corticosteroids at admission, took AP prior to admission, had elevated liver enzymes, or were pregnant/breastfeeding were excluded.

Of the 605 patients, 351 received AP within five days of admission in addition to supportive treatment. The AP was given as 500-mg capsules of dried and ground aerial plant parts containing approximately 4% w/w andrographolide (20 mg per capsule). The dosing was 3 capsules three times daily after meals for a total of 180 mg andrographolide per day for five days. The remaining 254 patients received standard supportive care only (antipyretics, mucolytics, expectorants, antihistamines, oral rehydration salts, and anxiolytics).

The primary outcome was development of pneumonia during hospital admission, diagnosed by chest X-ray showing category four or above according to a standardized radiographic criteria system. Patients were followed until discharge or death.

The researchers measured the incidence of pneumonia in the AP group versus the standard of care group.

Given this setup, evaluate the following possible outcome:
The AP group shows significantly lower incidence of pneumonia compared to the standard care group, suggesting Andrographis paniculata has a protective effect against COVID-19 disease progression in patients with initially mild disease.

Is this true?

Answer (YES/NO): NO